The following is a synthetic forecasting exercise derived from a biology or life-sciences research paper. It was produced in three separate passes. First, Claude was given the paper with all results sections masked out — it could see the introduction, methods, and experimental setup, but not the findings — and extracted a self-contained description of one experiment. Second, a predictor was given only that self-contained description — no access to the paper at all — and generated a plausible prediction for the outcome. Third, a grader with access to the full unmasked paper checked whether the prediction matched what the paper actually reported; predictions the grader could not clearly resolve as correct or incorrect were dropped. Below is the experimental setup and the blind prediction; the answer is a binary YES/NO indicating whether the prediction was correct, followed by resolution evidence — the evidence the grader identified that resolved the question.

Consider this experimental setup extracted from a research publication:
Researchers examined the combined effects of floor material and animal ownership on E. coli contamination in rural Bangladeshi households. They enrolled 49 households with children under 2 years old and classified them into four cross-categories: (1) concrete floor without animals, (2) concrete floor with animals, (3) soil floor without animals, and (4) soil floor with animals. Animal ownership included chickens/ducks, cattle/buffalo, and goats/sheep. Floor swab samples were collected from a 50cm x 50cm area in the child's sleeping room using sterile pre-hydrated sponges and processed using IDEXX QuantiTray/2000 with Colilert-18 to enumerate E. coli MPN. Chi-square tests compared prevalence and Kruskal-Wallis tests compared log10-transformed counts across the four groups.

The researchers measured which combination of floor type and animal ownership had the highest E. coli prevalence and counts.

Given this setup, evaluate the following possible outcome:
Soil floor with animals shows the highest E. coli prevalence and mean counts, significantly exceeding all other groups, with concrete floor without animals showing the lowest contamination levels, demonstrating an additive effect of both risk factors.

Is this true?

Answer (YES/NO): NO